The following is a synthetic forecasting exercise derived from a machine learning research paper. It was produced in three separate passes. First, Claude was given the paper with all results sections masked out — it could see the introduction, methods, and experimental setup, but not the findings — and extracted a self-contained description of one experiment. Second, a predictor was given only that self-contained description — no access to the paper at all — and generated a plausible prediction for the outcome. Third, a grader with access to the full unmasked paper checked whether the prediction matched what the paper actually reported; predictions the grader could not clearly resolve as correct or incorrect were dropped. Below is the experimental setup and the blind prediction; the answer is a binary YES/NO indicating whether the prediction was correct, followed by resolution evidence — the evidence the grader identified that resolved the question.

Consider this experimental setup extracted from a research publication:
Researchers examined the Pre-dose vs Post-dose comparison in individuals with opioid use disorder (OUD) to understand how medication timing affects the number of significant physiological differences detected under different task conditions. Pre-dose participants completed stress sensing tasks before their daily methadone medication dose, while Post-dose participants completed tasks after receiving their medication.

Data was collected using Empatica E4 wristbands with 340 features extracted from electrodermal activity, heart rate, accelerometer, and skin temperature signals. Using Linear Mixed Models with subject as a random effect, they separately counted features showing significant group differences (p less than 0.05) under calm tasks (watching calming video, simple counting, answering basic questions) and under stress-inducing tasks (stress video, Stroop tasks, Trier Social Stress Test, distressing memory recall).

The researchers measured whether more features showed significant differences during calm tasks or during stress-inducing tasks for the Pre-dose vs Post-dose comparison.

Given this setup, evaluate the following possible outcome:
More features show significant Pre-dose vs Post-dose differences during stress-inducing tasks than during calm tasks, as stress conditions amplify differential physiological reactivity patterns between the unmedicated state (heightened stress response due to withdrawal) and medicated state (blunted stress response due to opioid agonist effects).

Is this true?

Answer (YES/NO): YES